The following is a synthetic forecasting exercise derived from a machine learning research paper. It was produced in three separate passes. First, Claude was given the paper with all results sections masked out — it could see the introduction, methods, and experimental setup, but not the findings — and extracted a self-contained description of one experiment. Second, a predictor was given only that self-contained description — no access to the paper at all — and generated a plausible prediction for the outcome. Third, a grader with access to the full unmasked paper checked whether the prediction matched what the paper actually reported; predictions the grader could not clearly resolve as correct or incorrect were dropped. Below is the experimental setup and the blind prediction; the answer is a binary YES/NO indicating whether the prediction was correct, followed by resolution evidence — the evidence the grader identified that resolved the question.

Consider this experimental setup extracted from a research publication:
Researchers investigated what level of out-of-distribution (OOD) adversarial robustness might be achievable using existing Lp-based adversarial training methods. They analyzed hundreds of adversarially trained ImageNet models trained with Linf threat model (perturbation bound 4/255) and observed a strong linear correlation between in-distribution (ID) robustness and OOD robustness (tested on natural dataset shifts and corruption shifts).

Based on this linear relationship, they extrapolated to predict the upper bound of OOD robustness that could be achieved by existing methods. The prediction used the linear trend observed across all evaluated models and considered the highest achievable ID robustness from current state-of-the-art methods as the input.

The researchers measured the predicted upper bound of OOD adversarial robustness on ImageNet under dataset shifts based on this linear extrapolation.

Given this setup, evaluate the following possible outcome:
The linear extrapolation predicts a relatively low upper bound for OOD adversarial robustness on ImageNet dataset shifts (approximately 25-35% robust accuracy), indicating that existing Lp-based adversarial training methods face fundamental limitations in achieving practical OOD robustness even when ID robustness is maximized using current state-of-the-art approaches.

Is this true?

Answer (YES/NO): NO